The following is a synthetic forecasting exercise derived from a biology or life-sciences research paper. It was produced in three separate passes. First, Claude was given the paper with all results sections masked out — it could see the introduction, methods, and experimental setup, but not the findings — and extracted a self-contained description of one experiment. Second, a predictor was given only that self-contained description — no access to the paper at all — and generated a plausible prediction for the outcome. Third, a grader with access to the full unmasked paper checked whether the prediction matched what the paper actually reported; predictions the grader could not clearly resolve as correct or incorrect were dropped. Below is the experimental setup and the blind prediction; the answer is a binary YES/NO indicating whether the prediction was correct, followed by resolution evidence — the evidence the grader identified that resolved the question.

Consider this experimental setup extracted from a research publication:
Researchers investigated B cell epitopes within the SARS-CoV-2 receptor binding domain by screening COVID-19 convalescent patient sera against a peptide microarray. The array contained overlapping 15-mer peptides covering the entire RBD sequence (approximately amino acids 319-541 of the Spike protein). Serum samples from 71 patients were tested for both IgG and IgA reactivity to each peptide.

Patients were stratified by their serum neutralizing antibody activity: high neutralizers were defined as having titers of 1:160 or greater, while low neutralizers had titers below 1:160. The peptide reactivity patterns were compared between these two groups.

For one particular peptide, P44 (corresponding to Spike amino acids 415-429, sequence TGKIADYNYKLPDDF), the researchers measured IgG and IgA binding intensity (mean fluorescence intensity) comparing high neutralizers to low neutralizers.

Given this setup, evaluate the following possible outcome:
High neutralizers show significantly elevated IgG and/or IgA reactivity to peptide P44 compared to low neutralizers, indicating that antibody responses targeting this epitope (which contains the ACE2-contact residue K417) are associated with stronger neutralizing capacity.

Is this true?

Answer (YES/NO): YES